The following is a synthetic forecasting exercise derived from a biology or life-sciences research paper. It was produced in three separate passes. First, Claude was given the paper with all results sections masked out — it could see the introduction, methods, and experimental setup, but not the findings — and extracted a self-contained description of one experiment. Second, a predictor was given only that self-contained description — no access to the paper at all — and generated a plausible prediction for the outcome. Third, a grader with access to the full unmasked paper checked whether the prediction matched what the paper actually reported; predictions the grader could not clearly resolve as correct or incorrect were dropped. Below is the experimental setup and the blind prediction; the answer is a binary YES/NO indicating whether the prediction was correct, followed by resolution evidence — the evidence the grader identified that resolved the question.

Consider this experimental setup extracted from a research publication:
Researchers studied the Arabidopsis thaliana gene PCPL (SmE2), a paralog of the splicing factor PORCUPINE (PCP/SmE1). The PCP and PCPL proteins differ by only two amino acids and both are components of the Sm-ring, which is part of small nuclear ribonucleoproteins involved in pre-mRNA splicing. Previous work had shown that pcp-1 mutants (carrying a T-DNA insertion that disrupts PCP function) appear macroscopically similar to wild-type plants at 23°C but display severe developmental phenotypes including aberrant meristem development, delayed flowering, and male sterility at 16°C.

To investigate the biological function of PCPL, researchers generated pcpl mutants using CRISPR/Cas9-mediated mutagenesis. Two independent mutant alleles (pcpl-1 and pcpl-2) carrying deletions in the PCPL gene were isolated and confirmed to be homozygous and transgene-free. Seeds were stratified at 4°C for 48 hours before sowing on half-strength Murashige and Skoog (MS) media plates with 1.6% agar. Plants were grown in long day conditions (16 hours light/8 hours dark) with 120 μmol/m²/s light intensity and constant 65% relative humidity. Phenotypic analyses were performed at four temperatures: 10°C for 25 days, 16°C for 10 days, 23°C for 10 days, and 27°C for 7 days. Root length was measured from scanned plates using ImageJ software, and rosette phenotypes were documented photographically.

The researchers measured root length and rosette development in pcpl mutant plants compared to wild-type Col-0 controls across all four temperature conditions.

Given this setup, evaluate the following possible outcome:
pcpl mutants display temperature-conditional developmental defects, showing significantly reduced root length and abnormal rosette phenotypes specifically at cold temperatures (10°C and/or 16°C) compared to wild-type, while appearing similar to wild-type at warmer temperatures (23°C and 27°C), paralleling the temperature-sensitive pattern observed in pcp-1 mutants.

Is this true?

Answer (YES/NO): NO